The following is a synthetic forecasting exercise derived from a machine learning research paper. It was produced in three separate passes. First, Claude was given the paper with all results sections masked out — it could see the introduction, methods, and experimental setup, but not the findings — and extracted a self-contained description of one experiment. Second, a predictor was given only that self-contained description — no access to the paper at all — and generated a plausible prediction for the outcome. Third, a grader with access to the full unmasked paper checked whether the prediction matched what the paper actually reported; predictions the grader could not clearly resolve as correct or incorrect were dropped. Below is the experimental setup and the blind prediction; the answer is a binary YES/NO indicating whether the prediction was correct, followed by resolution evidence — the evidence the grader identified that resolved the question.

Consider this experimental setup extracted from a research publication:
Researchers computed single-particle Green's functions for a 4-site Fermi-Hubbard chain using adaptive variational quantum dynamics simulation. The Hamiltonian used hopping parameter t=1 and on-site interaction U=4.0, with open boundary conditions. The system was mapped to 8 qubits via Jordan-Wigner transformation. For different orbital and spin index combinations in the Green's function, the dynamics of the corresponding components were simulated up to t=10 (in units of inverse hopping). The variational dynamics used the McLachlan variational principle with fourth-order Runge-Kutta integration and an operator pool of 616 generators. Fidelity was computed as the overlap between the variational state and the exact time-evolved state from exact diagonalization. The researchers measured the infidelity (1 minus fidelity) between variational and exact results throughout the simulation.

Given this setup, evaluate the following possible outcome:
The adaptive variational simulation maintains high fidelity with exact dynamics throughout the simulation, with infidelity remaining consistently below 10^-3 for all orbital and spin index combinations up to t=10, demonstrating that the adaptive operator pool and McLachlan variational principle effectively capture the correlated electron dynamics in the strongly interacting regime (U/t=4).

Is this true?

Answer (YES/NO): YES